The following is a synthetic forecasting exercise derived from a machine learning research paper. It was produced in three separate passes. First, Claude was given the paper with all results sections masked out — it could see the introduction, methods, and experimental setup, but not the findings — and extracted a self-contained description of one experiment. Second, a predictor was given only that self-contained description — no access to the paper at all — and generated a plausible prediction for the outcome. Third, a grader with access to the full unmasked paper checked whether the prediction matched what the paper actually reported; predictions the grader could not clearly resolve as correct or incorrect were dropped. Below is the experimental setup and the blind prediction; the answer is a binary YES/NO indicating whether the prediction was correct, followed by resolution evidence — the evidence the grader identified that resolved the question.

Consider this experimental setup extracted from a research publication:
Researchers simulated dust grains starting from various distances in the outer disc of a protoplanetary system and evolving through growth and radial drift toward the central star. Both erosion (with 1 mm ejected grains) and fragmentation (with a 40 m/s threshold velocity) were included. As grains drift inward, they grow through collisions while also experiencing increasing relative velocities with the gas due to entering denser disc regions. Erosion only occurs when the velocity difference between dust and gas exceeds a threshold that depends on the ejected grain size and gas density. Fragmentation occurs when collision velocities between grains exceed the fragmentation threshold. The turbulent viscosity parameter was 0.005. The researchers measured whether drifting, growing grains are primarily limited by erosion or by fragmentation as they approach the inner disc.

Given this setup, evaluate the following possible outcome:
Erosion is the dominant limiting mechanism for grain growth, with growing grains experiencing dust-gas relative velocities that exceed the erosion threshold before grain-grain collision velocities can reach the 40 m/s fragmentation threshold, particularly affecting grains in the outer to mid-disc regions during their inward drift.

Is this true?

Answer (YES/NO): NO